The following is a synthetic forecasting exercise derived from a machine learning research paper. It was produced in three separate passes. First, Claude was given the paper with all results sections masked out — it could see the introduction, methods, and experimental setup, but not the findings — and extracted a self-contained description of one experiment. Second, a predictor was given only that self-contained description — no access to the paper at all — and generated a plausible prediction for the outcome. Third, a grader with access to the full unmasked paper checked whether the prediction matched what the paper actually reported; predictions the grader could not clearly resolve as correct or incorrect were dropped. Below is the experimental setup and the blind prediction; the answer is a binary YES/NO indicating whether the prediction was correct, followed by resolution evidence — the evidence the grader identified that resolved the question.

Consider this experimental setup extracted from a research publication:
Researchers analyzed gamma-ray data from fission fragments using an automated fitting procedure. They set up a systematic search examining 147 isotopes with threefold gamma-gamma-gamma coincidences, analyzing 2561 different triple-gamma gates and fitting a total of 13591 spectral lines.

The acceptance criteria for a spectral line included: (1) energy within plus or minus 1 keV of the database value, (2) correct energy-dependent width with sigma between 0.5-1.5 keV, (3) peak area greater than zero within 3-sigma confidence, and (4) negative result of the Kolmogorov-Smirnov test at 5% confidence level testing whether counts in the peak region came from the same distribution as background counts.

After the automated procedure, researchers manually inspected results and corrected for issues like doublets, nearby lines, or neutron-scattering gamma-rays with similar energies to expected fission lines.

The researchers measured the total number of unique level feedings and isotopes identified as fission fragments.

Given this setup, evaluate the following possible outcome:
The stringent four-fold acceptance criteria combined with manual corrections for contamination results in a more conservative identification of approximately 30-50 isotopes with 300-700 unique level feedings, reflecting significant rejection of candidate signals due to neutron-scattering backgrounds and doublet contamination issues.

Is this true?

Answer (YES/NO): NO